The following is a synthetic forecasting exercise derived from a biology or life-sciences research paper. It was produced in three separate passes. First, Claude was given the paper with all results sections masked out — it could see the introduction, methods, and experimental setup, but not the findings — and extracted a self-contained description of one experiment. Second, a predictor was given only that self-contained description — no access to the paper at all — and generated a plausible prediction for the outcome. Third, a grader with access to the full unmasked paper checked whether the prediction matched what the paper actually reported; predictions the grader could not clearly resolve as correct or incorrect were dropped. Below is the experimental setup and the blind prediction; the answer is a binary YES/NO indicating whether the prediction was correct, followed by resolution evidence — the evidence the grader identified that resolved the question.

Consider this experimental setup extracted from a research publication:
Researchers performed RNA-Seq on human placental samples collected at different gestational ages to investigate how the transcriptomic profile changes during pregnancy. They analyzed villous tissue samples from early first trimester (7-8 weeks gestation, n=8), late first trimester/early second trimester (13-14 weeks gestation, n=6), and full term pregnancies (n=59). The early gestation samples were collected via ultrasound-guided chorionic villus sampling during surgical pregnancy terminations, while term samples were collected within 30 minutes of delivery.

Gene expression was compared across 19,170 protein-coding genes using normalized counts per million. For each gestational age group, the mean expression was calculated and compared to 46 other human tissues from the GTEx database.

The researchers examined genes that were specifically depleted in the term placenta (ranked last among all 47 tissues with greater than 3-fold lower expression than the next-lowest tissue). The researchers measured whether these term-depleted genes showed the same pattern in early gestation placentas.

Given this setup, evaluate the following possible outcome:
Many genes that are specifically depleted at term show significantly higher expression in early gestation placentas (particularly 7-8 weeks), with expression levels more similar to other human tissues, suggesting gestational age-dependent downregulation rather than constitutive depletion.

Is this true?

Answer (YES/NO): NO